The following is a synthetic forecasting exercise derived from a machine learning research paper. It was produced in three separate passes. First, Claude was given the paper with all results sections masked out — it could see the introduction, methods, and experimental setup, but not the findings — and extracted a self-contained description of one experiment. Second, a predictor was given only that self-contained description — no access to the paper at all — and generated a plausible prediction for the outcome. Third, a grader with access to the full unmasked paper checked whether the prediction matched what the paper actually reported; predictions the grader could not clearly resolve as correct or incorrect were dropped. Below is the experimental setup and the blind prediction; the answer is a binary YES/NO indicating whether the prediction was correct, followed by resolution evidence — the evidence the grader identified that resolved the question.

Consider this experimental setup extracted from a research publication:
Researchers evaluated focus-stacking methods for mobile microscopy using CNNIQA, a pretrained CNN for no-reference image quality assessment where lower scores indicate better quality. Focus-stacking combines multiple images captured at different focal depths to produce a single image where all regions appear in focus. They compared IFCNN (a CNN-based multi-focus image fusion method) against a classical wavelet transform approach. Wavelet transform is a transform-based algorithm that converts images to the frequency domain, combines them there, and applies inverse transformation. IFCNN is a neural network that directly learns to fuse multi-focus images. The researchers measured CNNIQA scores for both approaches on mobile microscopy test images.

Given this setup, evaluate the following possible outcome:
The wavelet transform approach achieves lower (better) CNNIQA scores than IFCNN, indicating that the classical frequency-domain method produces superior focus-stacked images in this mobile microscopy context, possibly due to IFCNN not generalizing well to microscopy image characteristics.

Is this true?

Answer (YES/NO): YES